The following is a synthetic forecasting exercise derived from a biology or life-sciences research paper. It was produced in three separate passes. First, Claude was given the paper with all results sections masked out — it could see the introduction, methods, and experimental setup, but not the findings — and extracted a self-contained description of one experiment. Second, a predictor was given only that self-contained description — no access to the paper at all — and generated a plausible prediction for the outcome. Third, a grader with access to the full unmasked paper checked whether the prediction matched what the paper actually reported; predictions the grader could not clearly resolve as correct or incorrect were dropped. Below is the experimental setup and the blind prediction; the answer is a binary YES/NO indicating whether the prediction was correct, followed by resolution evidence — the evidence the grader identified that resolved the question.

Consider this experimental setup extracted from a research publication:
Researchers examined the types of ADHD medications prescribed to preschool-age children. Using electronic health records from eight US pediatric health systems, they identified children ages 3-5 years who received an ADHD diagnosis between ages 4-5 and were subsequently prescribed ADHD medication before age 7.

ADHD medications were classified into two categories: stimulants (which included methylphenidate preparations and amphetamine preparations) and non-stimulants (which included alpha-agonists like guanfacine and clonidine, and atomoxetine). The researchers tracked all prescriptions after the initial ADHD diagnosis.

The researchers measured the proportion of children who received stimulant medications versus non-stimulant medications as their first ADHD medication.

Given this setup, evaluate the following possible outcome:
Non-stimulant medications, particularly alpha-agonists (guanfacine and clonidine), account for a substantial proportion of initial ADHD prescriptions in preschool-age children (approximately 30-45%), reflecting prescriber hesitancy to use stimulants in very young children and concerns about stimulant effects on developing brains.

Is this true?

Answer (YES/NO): NO